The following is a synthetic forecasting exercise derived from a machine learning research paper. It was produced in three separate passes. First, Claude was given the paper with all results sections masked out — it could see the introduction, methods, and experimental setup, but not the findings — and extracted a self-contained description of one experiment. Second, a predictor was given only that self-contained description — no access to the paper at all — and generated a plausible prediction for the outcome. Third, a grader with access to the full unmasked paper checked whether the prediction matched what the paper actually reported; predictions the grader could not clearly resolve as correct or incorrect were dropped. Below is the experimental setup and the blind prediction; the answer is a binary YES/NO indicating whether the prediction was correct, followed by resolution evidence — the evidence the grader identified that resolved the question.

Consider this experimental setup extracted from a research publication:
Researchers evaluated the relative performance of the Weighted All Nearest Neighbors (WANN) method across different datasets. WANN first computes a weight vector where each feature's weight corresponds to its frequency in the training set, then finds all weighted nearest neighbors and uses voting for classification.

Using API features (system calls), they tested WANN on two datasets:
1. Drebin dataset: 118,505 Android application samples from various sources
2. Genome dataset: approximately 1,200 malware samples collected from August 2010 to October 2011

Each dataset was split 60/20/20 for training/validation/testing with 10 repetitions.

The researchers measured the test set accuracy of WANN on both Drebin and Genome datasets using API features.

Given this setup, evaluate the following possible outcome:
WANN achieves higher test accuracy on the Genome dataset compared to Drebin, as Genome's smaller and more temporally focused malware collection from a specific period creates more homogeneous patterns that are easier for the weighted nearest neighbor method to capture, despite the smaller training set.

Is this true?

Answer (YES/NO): YES